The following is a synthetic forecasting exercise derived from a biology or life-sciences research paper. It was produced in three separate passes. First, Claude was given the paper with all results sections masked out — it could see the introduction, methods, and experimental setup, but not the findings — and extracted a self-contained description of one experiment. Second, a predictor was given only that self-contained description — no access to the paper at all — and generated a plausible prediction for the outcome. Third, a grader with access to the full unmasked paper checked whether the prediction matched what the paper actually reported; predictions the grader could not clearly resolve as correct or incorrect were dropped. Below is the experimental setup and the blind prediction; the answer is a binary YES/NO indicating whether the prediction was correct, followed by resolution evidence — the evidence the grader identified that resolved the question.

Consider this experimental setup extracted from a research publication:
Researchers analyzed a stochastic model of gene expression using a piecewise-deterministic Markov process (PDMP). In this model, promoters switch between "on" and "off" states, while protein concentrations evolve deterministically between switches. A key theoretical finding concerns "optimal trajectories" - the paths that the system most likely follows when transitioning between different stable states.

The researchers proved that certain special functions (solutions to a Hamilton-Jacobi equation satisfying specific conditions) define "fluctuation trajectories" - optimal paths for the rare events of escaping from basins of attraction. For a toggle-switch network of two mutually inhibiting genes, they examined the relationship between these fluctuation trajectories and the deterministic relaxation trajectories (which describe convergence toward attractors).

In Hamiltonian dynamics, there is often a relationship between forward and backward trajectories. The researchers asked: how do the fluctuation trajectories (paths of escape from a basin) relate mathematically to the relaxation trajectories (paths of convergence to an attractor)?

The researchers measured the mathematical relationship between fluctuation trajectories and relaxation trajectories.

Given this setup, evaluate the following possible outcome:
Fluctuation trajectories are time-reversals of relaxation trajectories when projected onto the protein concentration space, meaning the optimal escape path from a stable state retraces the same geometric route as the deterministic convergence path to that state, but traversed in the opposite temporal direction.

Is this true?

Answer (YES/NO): NO